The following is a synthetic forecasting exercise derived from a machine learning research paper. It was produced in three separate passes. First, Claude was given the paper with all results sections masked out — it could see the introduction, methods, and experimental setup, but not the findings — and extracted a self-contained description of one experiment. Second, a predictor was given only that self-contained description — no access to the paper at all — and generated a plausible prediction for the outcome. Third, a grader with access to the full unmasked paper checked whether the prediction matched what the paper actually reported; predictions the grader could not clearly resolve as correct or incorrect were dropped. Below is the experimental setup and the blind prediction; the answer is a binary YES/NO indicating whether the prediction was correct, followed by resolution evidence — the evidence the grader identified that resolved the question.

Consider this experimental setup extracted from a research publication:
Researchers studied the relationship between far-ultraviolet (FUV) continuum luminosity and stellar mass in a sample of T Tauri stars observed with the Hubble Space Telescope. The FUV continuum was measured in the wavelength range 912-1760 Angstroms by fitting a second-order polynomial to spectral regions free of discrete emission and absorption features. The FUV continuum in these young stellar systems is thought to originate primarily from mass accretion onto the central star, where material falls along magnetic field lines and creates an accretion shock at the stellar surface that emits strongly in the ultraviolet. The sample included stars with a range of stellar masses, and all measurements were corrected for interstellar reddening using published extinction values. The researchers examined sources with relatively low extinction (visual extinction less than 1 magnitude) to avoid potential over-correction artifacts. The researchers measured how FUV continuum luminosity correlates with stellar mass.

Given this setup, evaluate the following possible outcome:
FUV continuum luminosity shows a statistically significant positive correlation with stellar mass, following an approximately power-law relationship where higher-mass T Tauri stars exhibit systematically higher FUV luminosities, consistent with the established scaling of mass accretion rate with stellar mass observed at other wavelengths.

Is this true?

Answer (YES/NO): YES